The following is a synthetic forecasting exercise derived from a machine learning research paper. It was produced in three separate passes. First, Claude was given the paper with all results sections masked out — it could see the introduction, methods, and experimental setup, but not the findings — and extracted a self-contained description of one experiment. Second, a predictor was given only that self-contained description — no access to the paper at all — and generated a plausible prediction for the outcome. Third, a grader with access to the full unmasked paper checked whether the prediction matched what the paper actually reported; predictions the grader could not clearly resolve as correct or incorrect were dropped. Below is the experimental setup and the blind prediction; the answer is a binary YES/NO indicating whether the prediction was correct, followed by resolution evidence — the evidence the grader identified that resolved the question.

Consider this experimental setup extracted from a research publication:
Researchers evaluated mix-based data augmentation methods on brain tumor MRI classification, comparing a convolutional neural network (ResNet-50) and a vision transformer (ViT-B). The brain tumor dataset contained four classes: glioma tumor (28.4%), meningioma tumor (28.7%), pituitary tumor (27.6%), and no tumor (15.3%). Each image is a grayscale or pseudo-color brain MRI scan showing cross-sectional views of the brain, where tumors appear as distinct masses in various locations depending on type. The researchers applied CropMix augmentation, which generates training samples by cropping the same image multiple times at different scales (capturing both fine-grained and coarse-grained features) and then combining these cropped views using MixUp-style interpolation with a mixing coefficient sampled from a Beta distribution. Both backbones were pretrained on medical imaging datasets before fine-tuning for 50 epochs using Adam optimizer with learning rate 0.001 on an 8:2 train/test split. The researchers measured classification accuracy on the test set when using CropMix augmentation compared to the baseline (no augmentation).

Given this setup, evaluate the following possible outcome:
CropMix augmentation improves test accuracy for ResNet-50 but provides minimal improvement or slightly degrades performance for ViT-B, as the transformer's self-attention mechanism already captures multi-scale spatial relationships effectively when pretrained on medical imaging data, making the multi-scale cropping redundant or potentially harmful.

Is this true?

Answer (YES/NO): NO